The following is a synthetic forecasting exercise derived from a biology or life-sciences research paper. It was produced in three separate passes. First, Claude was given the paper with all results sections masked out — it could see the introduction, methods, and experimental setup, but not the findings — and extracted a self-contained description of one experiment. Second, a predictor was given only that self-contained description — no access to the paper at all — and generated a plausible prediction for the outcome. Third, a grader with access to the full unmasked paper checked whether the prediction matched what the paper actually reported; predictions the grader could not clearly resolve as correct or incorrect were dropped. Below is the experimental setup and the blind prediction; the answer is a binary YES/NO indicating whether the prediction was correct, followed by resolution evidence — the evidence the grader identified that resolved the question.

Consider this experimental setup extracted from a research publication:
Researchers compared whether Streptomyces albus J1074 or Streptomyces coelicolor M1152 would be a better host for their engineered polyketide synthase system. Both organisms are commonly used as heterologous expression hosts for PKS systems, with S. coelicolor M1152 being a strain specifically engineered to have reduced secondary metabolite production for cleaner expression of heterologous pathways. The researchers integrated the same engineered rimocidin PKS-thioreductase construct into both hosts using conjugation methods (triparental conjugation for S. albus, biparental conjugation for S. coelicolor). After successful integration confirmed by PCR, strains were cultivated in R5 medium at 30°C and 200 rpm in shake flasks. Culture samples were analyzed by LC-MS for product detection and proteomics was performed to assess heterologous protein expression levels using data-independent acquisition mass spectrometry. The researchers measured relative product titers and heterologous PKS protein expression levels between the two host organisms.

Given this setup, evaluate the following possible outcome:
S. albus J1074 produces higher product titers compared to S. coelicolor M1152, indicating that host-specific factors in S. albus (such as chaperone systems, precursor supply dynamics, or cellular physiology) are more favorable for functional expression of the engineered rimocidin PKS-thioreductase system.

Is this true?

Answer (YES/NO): YES